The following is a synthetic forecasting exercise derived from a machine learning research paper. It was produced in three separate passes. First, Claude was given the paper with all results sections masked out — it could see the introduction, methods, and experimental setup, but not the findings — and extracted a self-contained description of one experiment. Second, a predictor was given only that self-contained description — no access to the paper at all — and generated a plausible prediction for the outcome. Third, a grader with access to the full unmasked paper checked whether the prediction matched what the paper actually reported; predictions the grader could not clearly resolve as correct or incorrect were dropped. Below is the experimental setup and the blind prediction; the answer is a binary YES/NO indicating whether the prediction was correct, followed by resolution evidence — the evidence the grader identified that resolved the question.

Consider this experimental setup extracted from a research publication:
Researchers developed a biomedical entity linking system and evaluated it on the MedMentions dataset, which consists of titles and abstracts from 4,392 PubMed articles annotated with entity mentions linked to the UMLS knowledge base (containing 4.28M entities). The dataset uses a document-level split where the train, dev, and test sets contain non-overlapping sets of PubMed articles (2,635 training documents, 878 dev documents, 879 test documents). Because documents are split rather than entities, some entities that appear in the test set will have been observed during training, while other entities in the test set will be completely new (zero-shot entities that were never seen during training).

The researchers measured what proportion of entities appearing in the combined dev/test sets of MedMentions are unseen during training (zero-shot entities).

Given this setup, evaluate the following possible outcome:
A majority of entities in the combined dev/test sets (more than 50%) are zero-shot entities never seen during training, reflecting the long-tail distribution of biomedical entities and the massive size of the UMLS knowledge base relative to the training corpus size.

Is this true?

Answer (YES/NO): NO